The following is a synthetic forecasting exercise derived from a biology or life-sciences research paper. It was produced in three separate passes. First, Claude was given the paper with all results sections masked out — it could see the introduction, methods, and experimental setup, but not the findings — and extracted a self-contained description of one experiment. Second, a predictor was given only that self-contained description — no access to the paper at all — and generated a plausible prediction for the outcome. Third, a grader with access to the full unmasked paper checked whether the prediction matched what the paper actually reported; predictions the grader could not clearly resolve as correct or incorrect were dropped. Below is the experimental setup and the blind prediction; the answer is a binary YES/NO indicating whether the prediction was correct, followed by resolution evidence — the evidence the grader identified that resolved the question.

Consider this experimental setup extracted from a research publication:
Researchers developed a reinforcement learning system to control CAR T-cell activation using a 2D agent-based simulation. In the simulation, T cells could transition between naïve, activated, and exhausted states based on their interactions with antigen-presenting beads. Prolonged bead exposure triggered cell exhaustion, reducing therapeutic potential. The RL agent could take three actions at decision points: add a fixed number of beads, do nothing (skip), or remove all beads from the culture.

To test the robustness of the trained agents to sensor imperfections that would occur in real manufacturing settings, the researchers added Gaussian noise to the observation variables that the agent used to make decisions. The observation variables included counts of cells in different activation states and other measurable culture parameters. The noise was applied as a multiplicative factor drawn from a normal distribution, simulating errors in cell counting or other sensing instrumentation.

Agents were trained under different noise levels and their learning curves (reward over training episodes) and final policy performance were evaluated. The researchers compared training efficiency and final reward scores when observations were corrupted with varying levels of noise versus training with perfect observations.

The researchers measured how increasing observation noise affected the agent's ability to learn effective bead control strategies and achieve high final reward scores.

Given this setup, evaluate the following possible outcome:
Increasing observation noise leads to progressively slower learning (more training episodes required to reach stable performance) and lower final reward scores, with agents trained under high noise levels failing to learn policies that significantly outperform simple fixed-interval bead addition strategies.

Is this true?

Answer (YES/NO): NO